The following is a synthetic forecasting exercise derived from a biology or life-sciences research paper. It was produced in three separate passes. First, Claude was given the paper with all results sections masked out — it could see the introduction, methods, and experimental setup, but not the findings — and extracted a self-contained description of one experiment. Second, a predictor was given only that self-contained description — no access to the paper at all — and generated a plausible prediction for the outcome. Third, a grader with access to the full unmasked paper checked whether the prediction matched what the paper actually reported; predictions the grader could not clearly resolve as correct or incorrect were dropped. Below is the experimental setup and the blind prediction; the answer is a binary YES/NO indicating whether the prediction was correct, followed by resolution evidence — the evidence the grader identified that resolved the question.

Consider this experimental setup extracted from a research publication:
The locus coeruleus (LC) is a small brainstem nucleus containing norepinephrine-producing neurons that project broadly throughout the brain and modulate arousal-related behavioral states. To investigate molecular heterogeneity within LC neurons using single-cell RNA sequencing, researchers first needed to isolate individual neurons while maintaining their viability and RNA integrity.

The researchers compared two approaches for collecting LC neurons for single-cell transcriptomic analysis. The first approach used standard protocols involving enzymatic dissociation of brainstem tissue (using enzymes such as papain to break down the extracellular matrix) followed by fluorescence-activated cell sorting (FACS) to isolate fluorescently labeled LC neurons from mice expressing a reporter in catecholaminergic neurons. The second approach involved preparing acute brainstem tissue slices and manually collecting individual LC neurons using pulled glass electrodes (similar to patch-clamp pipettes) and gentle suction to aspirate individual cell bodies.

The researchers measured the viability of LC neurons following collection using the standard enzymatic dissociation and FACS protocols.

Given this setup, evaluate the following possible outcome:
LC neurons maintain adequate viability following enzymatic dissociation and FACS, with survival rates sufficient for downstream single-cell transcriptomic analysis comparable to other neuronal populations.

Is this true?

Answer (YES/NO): NO